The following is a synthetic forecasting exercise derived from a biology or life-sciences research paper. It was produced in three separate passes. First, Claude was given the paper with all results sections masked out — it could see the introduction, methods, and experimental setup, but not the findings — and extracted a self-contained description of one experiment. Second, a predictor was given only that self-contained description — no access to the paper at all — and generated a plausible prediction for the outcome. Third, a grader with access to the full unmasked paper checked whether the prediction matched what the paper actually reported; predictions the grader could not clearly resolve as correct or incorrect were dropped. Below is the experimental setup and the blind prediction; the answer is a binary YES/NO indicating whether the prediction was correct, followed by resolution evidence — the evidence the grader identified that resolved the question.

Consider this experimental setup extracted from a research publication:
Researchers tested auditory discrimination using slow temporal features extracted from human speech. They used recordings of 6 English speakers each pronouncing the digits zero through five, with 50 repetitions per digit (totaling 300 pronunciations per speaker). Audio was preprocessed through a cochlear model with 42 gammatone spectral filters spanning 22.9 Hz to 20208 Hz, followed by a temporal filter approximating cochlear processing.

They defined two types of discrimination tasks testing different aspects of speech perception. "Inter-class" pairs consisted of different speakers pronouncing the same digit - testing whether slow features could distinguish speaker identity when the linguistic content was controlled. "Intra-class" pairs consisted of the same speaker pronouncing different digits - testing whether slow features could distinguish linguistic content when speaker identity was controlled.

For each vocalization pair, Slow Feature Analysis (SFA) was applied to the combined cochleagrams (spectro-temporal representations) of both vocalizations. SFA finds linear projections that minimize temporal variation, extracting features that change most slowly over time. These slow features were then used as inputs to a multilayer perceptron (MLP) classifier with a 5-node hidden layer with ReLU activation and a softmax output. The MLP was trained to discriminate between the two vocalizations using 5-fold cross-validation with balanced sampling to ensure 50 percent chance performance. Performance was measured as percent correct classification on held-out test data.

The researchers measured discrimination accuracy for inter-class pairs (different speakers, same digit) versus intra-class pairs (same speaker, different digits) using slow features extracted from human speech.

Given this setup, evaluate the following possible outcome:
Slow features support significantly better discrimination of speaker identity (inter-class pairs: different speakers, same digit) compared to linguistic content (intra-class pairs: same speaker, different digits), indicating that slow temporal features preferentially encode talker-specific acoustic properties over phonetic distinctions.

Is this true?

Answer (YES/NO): NO